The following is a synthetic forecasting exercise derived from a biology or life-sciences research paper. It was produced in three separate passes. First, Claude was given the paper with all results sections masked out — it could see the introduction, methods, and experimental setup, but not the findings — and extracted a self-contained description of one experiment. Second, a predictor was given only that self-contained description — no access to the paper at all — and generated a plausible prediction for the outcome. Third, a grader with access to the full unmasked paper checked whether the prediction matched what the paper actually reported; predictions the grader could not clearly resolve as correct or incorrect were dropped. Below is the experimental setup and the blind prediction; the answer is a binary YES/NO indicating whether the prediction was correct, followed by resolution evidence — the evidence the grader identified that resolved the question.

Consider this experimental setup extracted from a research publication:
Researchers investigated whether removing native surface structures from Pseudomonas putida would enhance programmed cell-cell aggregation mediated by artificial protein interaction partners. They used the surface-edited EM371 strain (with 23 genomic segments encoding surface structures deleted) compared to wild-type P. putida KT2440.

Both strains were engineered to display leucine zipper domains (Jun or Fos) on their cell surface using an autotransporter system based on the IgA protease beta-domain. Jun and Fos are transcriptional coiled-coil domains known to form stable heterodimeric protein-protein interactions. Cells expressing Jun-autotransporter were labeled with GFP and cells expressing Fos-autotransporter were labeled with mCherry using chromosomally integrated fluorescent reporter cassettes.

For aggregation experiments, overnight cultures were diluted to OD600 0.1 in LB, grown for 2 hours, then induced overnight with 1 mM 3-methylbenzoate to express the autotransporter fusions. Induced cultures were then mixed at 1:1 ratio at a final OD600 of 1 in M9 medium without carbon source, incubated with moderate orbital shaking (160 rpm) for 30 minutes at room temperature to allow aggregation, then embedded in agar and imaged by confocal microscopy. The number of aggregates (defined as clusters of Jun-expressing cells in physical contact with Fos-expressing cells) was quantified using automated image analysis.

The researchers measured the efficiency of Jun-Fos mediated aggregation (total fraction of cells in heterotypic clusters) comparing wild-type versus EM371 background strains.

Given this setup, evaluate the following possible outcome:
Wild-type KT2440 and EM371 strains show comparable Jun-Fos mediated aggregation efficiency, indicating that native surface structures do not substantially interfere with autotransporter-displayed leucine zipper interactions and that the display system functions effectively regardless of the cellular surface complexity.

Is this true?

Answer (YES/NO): NO